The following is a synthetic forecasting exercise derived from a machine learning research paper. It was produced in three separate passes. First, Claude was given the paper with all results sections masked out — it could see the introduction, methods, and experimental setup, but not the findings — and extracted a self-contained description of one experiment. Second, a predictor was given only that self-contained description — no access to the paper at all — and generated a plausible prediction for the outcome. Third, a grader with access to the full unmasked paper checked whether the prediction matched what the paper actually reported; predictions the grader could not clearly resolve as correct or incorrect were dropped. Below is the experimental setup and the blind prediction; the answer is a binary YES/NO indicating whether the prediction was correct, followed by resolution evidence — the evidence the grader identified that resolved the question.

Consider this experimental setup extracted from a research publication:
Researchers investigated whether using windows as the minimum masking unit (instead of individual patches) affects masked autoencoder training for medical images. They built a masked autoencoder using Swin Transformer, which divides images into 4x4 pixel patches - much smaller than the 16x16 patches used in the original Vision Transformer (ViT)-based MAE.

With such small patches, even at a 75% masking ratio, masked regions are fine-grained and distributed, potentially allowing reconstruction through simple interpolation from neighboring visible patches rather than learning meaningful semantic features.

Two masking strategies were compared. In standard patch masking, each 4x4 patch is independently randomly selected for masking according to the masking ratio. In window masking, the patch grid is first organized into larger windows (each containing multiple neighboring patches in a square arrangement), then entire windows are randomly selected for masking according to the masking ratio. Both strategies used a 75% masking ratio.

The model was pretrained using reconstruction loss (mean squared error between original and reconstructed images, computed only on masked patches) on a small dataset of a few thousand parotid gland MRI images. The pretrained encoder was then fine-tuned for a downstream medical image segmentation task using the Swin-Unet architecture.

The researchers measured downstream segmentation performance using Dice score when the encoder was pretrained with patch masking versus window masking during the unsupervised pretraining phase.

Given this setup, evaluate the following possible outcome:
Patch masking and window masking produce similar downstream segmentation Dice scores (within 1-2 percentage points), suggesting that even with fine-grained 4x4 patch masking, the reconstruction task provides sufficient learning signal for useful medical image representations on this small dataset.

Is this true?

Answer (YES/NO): NO